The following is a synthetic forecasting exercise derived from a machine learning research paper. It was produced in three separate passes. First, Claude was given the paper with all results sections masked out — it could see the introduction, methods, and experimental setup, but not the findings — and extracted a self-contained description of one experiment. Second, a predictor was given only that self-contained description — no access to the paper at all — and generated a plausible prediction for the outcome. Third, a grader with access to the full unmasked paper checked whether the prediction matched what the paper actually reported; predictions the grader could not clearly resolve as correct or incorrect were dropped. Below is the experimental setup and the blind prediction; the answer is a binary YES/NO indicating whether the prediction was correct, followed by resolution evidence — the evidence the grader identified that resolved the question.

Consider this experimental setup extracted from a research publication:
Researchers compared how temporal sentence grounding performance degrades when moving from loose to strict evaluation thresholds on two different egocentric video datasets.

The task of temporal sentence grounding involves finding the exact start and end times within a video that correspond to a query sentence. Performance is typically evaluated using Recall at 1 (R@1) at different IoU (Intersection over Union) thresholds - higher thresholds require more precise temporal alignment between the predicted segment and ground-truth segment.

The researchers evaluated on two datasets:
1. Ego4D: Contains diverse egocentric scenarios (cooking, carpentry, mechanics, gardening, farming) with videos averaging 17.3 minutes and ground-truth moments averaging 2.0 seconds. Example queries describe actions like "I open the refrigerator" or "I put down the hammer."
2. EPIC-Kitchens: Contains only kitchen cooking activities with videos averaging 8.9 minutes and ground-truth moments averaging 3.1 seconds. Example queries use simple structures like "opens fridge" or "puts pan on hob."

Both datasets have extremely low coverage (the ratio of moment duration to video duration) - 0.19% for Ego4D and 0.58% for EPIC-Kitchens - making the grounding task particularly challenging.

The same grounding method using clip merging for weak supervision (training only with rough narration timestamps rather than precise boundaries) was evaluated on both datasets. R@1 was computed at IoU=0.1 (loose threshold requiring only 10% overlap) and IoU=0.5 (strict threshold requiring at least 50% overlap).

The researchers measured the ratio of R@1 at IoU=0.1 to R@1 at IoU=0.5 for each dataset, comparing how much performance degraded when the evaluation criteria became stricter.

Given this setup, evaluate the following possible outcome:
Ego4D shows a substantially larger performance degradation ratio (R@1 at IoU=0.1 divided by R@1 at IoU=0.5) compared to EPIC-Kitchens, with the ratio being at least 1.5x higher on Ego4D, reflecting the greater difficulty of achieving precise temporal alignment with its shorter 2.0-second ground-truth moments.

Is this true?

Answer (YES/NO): NO